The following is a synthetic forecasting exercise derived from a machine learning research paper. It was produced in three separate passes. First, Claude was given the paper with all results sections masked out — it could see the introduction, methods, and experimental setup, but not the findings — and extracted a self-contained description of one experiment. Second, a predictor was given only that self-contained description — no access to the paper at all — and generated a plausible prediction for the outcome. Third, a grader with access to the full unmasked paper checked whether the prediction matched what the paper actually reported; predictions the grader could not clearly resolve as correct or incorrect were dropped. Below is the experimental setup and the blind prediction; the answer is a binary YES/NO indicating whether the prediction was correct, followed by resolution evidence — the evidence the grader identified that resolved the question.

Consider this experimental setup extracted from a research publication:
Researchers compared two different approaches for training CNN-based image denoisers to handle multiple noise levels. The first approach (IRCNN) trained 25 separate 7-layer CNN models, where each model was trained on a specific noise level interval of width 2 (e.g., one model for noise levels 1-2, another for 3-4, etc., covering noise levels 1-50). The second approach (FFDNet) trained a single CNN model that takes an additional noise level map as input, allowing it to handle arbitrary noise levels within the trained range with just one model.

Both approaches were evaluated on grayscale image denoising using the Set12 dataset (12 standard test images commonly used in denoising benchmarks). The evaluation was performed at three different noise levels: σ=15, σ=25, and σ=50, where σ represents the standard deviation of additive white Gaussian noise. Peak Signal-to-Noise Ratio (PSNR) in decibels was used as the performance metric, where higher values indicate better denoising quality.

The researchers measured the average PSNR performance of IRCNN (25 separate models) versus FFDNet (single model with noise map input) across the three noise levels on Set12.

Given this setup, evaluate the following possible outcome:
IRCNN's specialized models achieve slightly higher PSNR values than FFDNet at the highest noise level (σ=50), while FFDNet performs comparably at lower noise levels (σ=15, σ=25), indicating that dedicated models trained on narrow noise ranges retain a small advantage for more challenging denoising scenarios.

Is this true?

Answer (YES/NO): NO